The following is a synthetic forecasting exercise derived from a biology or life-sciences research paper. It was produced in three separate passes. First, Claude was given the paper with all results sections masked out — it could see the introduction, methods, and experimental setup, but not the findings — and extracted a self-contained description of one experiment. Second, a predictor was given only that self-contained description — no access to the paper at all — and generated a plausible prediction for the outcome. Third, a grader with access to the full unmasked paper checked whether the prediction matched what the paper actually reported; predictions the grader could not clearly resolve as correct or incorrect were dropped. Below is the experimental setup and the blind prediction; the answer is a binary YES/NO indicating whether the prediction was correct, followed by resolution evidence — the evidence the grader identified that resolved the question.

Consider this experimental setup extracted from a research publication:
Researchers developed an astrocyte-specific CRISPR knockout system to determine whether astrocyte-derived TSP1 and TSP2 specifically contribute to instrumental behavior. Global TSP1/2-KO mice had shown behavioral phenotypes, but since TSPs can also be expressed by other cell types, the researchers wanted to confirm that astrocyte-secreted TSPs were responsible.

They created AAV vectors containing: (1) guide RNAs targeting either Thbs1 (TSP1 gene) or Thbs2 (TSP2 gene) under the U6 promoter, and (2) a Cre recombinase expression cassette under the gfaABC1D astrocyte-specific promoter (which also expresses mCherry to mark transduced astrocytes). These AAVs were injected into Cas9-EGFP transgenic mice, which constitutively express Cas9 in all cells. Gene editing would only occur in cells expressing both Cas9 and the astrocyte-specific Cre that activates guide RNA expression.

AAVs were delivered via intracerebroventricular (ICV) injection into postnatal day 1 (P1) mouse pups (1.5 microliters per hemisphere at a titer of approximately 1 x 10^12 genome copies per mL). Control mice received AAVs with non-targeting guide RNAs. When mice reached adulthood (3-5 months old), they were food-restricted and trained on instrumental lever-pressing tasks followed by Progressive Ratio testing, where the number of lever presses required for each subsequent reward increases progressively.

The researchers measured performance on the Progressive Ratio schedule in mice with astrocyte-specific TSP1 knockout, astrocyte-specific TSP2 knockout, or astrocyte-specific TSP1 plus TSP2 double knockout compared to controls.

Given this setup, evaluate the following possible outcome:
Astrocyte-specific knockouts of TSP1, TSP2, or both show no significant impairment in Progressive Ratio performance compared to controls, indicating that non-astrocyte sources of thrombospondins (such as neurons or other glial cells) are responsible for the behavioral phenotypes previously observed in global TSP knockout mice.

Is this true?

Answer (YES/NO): NO